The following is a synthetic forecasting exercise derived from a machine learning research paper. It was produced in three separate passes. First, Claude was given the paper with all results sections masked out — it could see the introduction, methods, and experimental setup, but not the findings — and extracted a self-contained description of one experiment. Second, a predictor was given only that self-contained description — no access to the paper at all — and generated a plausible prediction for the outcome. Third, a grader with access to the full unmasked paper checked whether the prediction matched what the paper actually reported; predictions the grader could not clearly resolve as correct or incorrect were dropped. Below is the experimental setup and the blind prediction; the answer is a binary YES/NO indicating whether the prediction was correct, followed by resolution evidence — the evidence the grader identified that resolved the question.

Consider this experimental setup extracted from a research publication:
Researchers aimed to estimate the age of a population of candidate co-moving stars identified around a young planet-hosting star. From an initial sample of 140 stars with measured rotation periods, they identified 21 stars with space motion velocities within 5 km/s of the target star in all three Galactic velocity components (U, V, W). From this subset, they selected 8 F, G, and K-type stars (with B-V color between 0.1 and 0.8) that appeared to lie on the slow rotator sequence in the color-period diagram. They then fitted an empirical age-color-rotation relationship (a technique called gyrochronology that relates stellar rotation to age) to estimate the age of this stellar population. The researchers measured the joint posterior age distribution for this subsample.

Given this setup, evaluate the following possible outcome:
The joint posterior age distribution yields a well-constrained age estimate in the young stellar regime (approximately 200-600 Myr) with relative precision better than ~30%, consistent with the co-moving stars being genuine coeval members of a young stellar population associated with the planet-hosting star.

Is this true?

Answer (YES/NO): NO